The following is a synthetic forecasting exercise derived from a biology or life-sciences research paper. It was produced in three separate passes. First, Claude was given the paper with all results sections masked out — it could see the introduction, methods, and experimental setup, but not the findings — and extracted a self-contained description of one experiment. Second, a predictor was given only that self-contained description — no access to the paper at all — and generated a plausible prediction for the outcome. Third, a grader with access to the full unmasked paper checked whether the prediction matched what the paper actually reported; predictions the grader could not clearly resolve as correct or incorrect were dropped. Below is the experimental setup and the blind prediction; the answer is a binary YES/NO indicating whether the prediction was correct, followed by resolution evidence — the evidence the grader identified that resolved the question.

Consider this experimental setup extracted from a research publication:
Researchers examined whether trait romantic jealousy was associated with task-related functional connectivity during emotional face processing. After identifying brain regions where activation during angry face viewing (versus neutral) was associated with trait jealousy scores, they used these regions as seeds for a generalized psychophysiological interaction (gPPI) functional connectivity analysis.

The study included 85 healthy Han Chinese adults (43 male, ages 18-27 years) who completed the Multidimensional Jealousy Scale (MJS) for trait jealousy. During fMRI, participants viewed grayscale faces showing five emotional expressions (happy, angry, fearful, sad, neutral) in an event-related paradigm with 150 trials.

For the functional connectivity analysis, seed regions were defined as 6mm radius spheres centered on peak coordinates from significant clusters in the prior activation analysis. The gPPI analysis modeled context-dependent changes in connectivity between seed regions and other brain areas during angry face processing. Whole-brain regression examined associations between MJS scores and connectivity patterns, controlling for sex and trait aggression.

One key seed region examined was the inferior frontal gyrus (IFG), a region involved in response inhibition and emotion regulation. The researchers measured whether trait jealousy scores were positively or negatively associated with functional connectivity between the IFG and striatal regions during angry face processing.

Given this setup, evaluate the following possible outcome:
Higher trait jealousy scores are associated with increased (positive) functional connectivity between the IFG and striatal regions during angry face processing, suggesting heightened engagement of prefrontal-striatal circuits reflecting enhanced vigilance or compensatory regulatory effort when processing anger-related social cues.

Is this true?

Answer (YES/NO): YES